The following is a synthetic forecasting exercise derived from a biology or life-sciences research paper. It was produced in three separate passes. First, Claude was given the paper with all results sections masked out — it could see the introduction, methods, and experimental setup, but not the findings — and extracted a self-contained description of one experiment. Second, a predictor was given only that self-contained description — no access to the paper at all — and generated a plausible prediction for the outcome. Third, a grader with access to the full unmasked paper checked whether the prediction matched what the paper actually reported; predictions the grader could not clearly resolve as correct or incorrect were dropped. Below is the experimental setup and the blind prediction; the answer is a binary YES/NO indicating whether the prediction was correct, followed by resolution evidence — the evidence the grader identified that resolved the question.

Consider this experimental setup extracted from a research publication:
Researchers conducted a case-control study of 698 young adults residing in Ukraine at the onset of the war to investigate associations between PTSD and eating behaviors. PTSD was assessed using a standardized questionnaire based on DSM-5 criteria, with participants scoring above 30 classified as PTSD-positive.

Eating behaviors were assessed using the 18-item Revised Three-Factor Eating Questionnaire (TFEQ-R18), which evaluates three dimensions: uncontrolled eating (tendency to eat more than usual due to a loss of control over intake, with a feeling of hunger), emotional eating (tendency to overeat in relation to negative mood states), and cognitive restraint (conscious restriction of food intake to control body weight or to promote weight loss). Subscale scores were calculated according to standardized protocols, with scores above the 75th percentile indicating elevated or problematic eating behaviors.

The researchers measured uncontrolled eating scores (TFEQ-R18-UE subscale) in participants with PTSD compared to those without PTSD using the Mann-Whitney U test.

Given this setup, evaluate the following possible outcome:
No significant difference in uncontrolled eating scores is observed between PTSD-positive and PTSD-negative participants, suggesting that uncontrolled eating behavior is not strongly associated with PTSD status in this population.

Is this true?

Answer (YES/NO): NO